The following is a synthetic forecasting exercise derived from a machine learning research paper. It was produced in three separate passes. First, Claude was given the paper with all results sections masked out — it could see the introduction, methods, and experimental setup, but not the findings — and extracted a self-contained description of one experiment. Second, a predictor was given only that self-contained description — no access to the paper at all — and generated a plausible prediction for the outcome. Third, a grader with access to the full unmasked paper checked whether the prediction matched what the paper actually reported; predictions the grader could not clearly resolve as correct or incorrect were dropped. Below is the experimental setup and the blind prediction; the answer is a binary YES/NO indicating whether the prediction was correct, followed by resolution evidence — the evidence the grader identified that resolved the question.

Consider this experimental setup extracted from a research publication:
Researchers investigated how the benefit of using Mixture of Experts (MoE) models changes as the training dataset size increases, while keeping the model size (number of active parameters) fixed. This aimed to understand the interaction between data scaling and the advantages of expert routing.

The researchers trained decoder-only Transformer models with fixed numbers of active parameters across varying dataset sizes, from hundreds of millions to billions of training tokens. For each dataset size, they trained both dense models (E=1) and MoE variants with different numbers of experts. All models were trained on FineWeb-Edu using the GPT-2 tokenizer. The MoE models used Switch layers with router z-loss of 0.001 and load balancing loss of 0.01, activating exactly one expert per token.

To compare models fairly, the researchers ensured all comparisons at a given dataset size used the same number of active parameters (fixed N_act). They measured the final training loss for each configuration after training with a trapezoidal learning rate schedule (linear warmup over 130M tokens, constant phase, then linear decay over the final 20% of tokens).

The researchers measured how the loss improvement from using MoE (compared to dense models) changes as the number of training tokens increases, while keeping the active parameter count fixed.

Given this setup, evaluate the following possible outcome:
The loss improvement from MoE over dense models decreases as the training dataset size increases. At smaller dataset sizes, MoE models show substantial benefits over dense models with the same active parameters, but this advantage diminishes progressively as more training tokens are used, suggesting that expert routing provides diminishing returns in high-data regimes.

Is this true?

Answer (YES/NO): NO